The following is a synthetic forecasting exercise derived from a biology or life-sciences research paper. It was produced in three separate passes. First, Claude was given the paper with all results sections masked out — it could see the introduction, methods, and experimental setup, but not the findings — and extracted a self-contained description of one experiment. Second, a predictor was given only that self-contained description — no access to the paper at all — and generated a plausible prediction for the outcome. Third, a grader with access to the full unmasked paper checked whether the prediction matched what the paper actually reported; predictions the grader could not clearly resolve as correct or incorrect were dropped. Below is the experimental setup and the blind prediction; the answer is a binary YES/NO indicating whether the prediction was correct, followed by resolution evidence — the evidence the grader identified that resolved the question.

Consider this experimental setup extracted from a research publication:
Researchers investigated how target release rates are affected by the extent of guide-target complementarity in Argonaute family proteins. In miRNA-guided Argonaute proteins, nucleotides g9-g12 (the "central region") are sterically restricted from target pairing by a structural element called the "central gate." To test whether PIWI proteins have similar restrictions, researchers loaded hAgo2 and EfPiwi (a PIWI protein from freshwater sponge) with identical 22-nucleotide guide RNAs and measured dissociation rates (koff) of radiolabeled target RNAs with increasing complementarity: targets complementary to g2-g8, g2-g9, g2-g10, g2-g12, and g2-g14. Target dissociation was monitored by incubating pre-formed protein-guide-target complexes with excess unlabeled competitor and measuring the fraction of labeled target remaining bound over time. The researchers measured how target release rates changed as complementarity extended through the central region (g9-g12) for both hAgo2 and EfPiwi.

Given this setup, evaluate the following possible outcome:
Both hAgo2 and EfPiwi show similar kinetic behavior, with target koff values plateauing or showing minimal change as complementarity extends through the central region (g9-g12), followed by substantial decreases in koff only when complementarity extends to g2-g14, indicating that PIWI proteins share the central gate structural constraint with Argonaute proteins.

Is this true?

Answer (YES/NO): NO